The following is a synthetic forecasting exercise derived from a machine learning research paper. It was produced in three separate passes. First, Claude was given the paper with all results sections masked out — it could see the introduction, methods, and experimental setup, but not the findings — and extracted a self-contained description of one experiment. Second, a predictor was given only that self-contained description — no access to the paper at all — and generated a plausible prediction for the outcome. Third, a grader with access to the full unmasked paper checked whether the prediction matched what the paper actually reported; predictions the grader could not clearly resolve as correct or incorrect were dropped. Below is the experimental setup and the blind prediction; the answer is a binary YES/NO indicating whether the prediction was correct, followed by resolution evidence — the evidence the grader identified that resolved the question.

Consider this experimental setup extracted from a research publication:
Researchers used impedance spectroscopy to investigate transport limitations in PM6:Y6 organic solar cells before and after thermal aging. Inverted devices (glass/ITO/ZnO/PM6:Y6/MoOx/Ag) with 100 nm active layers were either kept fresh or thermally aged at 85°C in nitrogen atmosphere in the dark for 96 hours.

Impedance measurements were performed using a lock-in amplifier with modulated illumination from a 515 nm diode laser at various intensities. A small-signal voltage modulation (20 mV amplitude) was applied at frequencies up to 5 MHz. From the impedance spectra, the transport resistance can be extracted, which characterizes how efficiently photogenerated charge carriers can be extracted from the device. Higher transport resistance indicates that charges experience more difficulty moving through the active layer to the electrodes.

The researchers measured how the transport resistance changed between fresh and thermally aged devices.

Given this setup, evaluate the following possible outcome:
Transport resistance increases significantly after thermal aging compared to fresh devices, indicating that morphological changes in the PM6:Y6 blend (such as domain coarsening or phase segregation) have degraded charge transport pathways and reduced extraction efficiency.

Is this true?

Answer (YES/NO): NO